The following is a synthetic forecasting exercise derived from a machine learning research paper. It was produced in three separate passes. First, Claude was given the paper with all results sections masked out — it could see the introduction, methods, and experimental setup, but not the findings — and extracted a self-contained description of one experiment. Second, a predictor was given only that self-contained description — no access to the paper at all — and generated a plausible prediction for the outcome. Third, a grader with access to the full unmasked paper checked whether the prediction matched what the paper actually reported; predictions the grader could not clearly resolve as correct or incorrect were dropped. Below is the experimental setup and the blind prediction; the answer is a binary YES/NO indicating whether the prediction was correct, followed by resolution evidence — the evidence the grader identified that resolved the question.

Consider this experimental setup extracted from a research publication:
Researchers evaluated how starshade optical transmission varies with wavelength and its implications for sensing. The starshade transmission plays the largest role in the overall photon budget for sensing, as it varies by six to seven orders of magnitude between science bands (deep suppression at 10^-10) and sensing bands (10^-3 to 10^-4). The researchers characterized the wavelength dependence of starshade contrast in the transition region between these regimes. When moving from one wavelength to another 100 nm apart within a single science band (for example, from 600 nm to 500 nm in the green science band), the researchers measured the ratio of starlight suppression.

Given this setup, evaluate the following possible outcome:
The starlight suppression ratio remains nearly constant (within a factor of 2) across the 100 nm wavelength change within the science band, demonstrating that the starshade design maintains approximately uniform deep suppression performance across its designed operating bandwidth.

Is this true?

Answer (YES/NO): NO